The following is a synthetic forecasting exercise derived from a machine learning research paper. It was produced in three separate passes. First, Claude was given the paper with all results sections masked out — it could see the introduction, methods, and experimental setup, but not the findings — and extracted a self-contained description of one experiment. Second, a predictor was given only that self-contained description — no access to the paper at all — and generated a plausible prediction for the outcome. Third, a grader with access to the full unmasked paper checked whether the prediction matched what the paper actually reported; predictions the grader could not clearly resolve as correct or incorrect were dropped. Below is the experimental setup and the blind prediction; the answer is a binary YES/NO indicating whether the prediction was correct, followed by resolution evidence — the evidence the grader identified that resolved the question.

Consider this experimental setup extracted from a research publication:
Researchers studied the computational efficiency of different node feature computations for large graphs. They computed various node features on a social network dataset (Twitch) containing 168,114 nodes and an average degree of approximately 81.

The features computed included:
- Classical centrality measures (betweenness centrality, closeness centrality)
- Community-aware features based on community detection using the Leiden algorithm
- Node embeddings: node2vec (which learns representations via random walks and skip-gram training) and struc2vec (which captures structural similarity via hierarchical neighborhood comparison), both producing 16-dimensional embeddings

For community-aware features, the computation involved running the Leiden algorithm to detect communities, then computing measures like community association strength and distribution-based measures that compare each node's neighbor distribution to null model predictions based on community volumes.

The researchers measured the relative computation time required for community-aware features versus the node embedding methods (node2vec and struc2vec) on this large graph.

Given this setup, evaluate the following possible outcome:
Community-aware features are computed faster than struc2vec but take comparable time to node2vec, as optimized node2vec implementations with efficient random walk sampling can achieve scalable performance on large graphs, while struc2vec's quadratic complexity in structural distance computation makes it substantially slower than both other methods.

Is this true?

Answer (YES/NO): NO